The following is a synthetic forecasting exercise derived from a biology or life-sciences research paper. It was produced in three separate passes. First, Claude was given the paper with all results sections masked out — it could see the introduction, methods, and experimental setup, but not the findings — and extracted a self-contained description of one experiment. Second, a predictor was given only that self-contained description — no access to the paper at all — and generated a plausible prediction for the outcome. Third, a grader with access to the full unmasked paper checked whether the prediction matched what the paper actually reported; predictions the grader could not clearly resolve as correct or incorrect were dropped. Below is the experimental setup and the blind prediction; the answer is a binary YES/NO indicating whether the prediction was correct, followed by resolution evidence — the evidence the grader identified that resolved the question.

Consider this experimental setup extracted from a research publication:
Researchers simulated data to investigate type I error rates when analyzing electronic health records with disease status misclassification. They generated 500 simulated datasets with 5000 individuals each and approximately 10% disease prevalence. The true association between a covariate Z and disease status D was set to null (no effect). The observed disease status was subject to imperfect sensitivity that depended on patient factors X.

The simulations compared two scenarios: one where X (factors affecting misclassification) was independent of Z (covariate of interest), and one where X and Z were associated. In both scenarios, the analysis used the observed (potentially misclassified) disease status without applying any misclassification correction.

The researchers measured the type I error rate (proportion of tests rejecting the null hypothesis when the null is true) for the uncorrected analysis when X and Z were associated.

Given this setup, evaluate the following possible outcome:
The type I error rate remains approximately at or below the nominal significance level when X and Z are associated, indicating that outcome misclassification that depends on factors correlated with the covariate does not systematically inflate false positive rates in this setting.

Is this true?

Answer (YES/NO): NO